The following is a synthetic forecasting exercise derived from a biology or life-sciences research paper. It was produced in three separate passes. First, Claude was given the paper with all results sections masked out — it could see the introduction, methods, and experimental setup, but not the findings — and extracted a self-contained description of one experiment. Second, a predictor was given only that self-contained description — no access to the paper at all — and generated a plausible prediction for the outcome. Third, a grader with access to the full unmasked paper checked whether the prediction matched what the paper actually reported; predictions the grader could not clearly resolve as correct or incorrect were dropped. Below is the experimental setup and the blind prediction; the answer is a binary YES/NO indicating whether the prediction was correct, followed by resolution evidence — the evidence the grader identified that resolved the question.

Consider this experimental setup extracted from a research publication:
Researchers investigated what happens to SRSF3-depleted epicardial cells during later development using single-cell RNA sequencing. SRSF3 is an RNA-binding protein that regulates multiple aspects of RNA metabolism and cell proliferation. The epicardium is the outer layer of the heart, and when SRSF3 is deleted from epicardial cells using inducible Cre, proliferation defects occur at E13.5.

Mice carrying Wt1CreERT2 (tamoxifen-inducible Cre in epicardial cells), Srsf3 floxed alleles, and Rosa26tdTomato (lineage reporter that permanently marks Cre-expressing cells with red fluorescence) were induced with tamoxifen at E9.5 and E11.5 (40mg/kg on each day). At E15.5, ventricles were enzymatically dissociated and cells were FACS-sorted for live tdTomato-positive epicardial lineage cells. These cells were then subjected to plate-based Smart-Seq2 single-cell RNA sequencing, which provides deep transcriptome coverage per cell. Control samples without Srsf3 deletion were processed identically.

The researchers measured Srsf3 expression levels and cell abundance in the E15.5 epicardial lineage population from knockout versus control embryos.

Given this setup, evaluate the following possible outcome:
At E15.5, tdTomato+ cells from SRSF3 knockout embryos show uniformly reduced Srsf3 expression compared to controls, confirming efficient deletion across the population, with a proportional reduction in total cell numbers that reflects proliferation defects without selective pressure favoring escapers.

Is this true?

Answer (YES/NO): NO